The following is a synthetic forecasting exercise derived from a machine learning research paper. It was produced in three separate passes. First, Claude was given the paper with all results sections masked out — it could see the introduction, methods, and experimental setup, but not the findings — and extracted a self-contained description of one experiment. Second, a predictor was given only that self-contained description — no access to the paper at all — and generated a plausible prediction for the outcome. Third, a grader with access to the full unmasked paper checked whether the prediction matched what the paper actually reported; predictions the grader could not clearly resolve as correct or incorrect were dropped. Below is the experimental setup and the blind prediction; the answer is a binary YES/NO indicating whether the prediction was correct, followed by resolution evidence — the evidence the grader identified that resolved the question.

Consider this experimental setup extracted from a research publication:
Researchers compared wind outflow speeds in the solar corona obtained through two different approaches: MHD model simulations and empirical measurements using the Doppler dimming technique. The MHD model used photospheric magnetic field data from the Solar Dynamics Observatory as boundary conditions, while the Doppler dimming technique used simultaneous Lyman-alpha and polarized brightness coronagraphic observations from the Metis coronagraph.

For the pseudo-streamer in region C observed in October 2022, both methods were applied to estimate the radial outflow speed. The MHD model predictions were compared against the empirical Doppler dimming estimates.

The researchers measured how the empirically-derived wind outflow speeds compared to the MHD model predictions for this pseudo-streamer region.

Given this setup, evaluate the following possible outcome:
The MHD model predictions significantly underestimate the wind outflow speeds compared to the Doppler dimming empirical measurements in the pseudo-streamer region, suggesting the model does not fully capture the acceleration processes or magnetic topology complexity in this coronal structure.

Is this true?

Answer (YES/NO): NO